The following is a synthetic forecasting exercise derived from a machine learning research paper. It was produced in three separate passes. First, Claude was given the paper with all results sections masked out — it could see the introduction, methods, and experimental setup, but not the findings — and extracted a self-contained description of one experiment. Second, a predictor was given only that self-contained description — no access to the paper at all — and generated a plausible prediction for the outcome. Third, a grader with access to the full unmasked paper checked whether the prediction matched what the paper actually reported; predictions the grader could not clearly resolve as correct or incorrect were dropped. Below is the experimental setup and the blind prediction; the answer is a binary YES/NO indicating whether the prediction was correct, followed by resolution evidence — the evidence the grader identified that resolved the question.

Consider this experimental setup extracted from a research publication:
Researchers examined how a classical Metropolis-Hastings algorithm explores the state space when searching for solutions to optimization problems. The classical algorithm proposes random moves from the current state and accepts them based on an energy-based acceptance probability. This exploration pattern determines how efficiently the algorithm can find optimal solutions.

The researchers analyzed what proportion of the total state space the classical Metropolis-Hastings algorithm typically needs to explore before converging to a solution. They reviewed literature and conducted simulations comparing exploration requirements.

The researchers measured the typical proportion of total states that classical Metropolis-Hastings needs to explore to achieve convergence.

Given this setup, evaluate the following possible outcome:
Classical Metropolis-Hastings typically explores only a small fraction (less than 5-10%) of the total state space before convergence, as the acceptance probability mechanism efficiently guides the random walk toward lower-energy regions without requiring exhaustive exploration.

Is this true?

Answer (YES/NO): NO